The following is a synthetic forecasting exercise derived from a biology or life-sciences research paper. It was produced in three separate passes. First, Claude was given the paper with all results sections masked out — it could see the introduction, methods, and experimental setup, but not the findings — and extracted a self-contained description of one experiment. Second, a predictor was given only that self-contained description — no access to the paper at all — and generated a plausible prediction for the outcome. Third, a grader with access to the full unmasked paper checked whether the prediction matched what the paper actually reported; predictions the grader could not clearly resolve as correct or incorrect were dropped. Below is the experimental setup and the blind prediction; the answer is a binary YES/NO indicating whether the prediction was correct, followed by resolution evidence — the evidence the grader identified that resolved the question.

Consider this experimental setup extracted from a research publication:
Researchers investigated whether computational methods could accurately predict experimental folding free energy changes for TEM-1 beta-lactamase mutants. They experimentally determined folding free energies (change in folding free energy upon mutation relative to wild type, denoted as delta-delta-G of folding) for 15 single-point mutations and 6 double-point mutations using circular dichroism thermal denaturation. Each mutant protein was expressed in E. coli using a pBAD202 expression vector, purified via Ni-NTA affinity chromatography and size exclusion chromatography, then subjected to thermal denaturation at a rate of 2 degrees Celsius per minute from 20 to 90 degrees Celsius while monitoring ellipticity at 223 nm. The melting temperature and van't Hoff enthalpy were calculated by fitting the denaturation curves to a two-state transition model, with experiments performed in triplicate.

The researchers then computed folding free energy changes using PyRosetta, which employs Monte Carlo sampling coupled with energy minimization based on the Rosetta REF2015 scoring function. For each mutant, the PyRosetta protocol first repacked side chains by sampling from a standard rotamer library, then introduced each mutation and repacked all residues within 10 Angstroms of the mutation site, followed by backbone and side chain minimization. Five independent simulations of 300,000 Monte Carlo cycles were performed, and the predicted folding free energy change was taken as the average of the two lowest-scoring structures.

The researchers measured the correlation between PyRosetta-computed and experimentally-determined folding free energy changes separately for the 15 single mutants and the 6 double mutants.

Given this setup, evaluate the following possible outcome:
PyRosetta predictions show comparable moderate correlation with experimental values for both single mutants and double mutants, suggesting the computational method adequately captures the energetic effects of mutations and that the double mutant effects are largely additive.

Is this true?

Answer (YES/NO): NO